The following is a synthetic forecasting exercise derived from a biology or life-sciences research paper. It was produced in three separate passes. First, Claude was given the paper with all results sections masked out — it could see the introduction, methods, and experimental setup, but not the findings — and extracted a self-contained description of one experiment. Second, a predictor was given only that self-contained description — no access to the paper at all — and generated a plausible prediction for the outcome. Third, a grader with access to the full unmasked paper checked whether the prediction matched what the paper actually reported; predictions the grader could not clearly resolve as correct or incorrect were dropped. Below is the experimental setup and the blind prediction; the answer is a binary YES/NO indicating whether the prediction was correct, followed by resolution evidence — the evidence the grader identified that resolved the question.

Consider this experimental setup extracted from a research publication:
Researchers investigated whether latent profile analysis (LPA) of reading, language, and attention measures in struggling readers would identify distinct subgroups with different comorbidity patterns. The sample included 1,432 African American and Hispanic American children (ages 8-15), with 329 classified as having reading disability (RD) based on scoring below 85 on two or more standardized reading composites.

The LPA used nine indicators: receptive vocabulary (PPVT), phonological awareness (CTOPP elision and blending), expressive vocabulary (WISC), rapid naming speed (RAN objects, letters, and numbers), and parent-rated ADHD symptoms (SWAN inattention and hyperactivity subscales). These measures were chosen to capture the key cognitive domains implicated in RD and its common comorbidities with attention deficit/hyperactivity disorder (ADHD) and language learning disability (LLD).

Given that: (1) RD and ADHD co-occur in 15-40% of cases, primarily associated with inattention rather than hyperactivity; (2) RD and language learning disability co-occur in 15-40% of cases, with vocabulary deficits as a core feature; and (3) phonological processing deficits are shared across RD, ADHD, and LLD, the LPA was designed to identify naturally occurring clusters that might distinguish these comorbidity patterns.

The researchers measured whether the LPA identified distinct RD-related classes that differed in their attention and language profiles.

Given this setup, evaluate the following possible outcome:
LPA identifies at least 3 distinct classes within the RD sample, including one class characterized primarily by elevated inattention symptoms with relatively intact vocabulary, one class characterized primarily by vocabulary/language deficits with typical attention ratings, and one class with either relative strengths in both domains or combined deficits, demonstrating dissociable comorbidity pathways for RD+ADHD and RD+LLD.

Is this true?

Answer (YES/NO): YES